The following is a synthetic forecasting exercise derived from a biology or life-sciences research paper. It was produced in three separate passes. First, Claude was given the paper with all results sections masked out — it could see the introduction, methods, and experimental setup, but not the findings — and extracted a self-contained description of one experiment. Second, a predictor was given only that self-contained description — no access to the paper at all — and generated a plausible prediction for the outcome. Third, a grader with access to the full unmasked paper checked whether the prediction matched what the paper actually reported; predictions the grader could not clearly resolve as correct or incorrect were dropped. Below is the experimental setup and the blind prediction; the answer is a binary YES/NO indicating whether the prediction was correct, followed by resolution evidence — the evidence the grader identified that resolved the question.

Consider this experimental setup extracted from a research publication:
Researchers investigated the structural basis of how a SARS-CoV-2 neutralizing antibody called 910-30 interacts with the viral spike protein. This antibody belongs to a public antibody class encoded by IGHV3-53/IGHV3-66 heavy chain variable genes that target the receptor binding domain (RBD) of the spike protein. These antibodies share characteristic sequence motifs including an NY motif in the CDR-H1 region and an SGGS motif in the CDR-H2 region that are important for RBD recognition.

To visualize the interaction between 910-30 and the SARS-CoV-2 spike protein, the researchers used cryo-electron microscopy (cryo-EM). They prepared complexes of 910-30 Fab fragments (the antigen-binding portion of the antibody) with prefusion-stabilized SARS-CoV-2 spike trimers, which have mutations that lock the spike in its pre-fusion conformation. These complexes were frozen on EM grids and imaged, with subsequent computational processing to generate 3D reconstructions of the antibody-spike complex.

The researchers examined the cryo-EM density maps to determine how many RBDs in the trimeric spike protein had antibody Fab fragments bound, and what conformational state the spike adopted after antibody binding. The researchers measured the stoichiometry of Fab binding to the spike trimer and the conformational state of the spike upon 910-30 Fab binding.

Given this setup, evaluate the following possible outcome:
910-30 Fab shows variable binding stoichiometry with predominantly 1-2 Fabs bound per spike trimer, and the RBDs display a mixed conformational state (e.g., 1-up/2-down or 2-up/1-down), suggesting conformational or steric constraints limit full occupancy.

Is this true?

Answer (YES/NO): NO